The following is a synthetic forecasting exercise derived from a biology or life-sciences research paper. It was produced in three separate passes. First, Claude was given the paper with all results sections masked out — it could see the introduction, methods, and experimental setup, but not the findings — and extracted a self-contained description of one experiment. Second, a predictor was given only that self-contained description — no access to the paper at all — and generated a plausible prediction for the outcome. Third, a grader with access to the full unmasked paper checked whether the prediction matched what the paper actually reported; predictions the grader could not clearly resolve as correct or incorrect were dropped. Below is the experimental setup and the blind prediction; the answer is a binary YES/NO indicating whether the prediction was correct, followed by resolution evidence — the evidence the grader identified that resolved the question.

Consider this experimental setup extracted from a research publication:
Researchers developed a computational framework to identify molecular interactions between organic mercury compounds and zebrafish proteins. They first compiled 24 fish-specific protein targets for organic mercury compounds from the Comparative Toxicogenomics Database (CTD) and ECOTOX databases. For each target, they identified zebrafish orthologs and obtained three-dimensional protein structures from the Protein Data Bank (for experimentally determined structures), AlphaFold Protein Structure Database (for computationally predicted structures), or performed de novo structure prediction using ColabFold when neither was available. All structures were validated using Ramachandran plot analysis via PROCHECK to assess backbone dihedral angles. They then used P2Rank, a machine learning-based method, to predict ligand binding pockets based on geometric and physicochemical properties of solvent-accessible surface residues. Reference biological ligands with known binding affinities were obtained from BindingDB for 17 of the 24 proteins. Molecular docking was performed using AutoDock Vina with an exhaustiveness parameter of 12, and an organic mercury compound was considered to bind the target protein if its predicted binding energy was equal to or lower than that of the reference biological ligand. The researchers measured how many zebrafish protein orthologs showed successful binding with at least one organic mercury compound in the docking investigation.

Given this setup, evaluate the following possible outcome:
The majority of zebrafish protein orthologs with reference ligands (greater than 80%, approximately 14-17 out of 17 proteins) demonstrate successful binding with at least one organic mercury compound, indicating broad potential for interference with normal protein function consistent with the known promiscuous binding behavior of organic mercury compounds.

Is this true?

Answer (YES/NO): YES